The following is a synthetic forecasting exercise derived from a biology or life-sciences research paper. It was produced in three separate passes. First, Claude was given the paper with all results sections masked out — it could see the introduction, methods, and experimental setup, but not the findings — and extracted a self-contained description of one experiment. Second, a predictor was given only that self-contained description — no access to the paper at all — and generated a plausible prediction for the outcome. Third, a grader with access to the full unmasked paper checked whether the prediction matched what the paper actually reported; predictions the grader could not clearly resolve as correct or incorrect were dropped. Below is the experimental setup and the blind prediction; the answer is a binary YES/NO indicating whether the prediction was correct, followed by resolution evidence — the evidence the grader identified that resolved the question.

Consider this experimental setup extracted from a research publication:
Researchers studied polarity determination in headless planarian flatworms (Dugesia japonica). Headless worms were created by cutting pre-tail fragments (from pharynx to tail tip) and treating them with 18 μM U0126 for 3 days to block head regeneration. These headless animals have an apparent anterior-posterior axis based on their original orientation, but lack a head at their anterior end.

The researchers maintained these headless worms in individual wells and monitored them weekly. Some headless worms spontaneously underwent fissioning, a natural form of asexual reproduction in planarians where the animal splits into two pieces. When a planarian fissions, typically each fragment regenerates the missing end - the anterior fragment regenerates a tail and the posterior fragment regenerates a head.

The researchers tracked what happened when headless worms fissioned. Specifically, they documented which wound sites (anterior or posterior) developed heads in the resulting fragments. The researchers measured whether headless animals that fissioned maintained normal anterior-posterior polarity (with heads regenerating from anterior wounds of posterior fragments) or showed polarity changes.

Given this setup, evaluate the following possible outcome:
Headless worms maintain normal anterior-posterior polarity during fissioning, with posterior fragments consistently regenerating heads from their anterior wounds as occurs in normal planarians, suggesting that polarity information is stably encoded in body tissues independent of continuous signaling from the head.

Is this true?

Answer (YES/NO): NO